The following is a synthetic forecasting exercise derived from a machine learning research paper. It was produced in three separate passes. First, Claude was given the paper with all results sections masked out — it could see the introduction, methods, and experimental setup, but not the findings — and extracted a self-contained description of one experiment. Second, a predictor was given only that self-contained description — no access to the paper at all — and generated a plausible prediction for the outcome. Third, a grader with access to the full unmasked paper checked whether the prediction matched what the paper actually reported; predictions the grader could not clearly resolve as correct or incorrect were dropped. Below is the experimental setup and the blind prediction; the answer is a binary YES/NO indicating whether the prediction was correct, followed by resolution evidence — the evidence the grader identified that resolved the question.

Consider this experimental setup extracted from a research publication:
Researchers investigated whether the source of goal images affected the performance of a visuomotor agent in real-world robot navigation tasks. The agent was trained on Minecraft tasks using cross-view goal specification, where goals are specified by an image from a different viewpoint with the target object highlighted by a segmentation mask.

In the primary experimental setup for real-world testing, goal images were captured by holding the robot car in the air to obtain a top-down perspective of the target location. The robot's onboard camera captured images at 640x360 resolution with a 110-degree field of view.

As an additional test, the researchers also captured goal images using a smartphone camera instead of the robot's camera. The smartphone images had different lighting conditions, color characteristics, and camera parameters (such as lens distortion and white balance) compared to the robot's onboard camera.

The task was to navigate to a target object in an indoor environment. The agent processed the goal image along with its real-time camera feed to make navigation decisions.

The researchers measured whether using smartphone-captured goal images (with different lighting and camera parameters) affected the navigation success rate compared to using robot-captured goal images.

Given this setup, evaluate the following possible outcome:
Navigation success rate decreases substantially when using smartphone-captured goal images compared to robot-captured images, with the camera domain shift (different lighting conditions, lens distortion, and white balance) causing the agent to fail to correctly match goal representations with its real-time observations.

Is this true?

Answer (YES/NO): NO